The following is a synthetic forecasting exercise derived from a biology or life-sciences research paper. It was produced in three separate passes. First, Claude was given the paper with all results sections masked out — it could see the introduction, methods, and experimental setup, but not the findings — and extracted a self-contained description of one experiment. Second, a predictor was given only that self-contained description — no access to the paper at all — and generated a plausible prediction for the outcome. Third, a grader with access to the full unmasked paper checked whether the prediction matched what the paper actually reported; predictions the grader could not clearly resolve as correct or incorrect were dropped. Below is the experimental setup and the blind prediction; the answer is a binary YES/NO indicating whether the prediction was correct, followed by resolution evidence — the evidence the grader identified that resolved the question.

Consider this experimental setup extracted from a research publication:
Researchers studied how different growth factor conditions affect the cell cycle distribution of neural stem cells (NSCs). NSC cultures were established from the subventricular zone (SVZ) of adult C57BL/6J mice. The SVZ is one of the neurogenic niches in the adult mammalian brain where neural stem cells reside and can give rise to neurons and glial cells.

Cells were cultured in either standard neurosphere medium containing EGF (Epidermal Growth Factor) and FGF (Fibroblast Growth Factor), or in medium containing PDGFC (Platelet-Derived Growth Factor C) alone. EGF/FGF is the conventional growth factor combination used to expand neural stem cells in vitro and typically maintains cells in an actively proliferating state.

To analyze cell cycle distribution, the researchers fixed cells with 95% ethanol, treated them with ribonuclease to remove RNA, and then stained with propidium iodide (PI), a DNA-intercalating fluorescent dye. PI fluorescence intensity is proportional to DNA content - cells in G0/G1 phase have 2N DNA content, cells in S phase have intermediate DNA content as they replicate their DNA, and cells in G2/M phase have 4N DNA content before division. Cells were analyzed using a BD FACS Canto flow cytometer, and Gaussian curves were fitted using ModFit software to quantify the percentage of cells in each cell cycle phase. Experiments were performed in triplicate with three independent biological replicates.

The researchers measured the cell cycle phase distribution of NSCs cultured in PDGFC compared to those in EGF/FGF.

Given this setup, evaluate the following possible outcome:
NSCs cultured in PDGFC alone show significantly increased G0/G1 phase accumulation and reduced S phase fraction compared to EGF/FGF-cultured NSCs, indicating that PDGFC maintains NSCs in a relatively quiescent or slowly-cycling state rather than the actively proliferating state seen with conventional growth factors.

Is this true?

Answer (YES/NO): YES